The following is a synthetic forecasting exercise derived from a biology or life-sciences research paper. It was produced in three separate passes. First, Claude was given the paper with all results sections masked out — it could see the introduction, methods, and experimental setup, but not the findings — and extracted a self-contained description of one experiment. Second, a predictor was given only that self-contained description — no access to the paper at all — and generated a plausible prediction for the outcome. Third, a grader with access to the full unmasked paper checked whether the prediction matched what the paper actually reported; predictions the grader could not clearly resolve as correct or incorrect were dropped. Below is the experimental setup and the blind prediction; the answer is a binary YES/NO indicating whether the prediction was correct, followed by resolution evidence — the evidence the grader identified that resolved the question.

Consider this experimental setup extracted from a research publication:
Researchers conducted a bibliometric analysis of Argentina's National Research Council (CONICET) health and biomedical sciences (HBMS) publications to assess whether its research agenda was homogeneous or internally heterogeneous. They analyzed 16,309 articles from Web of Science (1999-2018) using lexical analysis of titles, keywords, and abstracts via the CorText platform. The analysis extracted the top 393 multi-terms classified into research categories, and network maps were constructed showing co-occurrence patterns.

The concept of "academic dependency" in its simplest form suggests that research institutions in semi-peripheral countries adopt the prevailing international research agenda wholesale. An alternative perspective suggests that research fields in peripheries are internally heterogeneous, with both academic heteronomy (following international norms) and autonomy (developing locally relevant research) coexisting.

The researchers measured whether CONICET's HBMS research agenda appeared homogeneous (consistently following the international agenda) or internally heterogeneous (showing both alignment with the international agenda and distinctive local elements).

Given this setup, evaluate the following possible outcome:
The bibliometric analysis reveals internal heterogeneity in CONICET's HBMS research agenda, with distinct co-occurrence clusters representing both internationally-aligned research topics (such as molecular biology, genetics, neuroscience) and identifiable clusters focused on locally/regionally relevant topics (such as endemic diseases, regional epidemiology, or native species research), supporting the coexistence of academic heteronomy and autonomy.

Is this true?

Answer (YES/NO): YES